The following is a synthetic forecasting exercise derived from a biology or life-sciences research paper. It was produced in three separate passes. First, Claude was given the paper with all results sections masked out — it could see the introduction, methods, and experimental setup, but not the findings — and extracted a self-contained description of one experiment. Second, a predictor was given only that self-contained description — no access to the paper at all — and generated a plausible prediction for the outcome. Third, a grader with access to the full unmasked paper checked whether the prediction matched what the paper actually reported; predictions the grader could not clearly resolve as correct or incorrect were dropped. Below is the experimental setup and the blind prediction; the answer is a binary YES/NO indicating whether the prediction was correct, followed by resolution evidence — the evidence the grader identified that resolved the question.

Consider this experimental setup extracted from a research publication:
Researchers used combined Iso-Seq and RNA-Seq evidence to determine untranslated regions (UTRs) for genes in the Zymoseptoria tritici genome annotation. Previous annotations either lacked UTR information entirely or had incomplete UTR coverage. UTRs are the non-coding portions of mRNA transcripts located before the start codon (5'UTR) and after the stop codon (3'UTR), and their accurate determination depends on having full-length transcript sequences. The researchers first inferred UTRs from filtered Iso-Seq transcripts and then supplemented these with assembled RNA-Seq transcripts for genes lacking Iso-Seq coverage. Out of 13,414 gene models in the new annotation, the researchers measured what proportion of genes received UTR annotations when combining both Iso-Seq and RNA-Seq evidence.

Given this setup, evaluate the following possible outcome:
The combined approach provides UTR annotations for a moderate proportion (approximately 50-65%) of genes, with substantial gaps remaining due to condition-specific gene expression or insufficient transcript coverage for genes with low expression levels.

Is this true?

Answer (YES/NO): NO